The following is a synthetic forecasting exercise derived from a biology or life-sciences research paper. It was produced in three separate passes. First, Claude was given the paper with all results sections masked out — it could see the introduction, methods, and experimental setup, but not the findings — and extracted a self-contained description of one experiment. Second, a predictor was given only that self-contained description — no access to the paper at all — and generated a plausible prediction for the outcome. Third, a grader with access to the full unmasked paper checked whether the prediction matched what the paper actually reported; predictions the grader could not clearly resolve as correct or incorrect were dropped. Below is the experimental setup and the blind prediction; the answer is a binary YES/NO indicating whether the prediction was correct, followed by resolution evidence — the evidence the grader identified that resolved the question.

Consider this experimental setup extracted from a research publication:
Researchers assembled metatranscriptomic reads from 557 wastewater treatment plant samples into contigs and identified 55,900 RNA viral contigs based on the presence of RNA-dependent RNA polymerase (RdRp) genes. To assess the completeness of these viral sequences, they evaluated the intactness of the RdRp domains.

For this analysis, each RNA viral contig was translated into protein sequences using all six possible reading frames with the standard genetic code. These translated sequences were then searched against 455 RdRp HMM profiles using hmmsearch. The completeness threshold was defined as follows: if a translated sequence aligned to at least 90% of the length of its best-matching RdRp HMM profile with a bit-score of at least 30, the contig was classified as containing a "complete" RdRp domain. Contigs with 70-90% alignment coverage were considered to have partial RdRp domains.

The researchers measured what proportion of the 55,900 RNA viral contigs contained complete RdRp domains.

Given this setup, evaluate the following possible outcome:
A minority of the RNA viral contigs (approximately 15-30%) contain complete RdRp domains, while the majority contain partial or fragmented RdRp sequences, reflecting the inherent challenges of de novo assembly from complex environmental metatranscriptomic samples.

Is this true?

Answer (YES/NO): NO